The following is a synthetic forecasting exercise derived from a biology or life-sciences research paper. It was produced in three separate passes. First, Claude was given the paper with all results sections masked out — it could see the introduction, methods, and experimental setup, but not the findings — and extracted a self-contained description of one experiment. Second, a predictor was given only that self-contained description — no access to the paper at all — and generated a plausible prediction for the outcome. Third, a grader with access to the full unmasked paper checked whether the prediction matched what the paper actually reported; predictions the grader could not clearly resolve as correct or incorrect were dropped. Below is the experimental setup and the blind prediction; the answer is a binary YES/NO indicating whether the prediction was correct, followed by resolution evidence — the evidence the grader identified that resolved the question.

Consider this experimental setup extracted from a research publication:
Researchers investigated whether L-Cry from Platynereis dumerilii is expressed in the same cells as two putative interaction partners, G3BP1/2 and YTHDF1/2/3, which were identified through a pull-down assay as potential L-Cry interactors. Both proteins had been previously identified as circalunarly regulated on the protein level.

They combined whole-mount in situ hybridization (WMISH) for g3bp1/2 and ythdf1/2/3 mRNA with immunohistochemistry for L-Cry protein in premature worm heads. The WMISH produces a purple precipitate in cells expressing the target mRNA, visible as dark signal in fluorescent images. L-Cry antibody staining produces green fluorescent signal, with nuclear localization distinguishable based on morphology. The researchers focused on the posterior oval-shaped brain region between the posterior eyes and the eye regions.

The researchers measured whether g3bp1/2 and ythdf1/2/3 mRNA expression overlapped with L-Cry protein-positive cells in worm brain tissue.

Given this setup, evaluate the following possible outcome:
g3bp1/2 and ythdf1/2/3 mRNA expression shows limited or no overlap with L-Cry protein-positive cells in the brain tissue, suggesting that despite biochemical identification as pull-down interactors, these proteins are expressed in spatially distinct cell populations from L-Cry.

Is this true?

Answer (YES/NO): NO